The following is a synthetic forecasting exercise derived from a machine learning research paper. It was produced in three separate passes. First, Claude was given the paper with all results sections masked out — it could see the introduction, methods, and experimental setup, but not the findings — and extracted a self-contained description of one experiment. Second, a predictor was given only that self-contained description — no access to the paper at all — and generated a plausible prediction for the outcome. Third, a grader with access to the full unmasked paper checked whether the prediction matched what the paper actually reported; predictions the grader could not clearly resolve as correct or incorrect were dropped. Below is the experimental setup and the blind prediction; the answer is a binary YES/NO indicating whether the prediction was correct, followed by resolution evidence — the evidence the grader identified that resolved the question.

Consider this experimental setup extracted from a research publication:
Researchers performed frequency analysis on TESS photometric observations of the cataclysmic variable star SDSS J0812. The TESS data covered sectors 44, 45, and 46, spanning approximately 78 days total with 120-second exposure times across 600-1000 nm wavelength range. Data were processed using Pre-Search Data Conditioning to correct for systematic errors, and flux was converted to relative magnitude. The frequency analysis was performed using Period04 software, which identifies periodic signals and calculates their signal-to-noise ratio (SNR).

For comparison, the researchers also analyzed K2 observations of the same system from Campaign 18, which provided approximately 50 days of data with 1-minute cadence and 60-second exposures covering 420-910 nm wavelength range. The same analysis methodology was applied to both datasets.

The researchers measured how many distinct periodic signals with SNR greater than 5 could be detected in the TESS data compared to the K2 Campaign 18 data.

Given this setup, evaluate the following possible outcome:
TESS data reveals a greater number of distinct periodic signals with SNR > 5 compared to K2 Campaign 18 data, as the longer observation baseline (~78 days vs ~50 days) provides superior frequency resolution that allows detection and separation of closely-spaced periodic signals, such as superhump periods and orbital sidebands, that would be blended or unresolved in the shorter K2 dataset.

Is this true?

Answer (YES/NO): NO